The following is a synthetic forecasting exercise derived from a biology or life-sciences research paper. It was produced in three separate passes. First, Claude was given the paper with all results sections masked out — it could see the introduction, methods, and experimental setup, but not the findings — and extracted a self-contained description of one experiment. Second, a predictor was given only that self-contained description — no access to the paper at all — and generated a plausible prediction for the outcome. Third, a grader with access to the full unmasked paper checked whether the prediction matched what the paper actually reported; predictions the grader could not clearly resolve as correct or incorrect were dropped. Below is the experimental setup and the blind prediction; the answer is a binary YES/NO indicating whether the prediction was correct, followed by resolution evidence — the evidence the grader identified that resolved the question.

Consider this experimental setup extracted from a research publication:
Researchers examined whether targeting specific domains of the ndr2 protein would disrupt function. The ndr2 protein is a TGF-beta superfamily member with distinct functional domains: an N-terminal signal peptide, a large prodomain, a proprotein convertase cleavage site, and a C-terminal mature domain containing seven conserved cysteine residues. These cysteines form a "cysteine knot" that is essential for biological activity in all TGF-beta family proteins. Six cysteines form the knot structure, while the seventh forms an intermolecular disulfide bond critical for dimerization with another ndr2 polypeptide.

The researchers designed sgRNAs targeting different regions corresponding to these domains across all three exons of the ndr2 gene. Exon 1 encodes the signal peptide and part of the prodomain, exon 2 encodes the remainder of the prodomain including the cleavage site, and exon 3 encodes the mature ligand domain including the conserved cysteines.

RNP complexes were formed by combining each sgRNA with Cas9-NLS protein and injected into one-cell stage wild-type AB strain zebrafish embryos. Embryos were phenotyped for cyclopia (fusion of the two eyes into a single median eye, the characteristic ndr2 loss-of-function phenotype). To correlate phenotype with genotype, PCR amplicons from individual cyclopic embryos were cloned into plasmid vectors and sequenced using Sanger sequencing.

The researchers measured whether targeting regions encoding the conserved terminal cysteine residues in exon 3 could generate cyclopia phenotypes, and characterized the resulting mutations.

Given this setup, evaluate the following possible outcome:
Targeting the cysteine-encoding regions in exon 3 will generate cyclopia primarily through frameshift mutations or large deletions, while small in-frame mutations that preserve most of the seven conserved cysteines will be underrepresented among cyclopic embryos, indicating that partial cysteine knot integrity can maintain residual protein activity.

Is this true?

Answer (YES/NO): NO